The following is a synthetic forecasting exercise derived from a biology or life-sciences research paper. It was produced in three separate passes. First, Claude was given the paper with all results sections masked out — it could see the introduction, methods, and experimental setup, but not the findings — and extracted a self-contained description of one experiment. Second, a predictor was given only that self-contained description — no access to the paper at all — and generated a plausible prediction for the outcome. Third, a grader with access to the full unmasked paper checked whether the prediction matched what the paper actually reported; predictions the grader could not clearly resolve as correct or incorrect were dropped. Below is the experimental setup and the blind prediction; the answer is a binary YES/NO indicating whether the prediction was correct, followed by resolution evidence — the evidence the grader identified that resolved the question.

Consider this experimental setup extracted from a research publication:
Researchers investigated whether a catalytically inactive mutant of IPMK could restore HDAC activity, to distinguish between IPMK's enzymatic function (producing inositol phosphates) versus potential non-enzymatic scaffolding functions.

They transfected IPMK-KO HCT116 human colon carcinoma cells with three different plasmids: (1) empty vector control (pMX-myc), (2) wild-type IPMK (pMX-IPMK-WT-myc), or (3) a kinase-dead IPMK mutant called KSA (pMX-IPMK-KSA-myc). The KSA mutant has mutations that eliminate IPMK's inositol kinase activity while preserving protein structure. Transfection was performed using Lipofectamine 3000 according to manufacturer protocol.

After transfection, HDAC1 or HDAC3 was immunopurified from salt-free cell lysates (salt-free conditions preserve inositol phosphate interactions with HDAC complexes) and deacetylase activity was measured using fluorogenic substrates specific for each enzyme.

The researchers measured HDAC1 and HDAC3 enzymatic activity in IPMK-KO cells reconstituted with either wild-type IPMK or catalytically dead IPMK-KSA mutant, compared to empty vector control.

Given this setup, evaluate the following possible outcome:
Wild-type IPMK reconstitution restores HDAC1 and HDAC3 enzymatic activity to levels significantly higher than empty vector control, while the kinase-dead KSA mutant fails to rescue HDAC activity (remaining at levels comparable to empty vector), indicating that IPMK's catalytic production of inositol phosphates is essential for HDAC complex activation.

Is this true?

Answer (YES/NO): YES